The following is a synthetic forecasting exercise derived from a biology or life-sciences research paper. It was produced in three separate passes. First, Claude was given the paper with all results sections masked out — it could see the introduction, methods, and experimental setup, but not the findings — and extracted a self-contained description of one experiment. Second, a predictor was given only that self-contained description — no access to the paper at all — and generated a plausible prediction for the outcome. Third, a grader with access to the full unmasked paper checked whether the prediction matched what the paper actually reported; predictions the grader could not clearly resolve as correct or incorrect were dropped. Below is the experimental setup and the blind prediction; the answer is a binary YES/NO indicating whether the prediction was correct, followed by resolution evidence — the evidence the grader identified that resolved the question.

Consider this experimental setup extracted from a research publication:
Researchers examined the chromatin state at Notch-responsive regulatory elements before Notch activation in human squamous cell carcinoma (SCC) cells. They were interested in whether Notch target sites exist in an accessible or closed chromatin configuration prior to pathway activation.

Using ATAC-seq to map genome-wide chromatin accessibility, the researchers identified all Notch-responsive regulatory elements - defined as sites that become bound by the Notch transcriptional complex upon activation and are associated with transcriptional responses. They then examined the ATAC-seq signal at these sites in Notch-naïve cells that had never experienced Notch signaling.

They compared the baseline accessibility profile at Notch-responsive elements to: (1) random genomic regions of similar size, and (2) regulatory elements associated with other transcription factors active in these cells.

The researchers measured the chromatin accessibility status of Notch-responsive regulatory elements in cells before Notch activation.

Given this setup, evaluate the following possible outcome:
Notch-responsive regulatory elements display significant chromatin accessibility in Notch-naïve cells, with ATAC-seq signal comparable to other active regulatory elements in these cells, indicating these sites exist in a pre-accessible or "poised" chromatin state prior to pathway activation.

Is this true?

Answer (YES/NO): YES